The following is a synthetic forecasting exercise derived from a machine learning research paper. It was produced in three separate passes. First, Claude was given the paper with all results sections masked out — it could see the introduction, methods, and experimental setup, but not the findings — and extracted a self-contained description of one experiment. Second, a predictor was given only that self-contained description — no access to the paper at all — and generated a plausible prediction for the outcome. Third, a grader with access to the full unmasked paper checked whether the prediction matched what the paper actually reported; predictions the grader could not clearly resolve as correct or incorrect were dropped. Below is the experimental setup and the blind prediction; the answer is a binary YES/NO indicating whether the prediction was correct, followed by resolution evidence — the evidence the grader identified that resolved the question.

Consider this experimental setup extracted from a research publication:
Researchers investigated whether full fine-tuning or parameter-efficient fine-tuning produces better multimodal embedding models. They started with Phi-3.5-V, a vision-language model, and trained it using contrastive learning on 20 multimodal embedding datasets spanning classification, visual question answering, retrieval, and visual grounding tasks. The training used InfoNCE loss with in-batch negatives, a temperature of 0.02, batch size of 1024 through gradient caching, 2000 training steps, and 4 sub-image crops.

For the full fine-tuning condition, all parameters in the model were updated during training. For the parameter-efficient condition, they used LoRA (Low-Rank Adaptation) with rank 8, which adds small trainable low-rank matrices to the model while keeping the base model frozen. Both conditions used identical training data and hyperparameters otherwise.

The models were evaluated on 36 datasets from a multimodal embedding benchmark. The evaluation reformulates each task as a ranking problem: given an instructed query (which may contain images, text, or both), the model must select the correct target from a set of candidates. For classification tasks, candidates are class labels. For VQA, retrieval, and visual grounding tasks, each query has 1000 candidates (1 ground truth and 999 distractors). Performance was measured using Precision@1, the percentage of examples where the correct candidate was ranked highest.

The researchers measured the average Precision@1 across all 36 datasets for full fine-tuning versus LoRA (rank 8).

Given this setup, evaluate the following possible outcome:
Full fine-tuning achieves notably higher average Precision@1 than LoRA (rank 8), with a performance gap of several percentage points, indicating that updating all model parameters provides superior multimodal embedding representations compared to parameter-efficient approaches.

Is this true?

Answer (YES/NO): NO